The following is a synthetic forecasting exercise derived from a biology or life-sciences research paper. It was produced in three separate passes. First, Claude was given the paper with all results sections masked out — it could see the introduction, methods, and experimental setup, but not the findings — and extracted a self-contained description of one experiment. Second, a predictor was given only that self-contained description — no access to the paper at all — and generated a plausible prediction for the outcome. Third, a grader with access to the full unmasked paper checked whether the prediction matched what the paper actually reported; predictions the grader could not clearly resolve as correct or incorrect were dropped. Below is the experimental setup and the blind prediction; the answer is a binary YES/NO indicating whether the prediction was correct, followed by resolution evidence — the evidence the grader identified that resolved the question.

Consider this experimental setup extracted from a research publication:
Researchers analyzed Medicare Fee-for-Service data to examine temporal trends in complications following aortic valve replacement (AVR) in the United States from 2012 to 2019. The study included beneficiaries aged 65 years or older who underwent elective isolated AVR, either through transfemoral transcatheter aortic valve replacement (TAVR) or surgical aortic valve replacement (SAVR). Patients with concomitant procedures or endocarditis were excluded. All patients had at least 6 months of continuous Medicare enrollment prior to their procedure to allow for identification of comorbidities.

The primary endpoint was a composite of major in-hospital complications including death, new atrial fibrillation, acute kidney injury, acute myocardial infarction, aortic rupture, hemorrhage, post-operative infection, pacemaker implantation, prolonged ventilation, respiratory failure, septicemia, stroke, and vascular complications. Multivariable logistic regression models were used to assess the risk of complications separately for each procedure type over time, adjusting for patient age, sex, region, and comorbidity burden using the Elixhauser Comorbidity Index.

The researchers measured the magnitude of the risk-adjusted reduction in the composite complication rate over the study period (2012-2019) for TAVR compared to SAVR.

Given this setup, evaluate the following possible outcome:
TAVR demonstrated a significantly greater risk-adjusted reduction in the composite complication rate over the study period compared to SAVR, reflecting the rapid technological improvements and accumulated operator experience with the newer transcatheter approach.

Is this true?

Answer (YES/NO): YES